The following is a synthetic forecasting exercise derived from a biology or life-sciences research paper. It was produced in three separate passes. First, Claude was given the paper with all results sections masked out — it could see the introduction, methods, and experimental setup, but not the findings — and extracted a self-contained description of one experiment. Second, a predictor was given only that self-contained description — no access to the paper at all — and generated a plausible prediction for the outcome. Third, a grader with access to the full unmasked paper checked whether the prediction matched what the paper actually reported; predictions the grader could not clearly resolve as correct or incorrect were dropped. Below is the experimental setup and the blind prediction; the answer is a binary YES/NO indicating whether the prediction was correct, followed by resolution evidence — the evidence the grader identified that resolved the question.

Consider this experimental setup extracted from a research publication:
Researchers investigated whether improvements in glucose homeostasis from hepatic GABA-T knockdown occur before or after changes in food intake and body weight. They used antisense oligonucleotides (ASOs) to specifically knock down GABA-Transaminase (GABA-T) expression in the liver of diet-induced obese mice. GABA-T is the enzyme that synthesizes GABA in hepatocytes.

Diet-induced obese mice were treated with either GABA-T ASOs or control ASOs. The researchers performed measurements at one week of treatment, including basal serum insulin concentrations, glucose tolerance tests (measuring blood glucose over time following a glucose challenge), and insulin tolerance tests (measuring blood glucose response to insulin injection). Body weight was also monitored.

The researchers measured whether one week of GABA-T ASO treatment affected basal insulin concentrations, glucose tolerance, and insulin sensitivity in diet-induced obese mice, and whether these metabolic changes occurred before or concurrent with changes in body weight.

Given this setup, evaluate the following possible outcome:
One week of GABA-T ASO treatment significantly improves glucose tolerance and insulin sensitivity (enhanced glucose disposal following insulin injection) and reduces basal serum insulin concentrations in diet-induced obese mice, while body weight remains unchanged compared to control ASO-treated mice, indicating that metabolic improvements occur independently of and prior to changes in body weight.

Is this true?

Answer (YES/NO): YES